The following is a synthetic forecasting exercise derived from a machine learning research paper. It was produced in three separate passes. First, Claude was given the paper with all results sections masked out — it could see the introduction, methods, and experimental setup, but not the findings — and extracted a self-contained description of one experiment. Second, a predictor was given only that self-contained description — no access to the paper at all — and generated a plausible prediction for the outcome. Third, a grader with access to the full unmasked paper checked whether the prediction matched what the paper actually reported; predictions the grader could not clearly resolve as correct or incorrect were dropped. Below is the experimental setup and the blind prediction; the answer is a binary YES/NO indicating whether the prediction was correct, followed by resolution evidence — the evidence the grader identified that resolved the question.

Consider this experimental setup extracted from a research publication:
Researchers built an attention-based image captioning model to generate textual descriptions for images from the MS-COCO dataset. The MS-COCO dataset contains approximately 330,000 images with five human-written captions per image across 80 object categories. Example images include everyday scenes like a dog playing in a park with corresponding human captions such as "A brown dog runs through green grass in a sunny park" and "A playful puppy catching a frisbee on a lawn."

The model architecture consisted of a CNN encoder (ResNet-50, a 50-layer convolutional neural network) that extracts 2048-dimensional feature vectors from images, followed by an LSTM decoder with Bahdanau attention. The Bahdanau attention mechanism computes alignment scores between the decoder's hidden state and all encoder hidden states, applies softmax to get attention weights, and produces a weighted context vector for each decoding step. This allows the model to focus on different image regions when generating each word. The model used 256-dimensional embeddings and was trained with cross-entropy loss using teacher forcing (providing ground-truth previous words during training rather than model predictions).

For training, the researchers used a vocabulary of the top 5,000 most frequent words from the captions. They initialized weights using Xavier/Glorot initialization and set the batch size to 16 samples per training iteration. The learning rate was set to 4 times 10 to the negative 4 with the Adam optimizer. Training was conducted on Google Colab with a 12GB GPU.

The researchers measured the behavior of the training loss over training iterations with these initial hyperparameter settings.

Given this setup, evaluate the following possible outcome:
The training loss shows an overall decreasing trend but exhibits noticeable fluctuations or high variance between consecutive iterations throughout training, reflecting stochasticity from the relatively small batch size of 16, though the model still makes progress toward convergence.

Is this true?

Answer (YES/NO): NO